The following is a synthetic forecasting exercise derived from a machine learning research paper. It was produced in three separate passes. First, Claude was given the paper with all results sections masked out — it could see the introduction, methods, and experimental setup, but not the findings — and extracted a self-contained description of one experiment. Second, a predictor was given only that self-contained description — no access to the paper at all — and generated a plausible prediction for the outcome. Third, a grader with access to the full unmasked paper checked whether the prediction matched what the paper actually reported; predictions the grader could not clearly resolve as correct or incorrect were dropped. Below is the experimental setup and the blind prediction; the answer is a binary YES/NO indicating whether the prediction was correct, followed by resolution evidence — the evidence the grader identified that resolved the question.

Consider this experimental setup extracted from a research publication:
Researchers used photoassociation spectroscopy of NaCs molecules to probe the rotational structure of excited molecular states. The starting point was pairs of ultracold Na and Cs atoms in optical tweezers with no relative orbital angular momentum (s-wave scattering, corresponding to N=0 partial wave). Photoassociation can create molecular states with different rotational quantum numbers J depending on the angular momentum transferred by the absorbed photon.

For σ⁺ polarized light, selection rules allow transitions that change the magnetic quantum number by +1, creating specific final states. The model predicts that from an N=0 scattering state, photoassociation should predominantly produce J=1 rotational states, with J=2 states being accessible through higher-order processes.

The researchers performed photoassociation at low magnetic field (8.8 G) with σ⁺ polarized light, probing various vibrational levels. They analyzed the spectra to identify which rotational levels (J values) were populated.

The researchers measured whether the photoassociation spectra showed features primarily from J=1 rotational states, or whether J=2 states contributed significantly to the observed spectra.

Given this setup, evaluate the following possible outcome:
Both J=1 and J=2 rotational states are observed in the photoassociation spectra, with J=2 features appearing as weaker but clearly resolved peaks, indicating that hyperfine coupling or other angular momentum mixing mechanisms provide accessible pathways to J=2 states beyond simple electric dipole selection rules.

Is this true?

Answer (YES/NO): NO